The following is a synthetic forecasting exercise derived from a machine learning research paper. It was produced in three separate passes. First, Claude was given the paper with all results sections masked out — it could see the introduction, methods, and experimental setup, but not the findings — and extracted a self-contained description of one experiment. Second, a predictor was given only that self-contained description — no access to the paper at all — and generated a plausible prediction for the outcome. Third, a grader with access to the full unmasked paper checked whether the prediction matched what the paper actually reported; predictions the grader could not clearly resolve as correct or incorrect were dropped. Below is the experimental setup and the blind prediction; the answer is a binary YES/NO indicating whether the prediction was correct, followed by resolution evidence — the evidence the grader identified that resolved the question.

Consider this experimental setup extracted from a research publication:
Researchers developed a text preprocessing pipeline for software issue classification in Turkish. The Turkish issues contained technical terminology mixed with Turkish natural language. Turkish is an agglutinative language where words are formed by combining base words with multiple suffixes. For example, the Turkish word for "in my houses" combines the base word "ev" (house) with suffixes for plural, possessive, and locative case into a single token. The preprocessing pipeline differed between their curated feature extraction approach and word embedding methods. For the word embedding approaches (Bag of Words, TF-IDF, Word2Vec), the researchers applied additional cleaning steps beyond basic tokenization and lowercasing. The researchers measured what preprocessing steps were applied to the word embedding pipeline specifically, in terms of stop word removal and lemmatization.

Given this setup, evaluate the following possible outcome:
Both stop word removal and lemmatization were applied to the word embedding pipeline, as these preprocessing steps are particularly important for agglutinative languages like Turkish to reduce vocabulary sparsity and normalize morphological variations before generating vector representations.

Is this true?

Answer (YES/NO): YES